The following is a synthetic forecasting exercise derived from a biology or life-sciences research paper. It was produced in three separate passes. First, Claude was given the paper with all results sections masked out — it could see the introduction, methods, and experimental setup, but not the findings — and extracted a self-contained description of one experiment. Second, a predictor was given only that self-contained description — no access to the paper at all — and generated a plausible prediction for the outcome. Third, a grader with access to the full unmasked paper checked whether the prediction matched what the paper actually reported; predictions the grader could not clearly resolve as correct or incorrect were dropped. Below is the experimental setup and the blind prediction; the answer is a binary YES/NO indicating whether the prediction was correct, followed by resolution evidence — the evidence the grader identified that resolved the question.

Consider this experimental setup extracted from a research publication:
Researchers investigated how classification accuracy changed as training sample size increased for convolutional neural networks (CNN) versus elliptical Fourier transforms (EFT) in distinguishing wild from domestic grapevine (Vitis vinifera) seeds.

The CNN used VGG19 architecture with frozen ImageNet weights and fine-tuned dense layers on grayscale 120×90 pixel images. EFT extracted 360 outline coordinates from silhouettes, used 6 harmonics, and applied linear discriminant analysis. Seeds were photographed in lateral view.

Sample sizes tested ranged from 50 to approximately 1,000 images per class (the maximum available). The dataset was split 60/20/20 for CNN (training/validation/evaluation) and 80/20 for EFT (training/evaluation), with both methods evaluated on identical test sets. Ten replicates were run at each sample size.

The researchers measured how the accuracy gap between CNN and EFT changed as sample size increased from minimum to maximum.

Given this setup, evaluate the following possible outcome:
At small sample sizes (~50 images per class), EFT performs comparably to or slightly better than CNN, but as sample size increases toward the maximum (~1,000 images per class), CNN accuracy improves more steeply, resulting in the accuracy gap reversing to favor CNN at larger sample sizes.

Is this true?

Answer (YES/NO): NO